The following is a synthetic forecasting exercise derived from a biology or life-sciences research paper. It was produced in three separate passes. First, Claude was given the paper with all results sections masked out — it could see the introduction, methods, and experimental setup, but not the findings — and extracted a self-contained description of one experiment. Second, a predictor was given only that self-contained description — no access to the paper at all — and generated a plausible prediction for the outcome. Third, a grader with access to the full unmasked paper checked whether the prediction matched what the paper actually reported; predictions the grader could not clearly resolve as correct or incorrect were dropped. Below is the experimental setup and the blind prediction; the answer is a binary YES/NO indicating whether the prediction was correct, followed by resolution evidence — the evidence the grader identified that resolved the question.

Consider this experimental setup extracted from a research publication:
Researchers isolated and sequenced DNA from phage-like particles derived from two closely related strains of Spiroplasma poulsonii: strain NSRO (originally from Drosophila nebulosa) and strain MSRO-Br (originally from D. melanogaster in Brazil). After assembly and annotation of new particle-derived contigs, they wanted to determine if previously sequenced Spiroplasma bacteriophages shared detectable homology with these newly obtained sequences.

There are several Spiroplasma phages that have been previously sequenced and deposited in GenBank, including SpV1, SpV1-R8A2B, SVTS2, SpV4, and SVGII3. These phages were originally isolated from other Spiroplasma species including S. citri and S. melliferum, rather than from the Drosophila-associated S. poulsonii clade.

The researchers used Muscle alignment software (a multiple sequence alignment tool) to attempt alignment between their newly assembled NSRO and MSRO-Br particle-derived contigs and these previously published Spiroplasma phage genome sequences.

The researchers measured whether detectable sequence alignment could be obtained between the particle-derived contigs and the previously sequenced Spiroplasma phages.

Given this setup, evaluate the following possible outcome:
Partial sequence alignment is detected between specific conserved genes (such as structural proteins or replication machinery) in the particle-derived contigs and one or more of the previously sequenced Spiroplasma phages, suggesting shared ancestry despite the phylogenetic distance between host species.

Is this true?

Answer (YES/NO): NO